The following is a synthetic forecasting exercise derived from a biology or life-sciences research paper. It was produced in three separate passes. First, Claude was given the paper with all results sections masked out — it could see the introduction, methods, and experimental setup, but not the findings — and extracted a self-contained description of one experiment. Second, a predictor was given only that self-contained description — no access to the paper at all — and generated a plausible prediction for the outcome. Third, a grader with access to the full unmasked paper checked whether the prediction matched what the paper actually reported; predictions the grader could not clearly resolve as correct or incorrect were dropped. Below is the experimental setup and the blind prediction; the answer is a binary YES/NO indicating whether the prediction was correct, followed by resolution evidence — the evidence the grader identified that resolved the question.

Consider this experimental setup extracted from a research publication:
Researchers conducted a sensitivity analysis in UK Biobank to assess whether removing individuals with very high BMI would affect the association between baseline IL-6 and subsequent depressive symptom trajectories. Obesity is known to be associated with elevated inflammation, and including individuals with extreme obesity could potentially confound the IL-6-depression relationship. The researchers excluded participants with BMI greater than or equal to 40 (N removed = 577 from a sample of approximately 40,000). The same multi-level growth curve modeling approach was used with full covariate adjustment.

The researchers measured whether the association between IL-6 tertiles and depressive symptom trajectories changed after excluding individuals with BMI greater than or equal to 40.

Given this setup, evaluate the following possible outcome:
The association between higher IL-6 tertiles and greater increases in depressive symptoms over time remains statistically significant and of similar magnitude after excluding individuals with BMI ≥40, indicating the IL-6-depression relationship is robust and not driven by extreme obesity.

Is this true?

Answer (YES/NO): YES